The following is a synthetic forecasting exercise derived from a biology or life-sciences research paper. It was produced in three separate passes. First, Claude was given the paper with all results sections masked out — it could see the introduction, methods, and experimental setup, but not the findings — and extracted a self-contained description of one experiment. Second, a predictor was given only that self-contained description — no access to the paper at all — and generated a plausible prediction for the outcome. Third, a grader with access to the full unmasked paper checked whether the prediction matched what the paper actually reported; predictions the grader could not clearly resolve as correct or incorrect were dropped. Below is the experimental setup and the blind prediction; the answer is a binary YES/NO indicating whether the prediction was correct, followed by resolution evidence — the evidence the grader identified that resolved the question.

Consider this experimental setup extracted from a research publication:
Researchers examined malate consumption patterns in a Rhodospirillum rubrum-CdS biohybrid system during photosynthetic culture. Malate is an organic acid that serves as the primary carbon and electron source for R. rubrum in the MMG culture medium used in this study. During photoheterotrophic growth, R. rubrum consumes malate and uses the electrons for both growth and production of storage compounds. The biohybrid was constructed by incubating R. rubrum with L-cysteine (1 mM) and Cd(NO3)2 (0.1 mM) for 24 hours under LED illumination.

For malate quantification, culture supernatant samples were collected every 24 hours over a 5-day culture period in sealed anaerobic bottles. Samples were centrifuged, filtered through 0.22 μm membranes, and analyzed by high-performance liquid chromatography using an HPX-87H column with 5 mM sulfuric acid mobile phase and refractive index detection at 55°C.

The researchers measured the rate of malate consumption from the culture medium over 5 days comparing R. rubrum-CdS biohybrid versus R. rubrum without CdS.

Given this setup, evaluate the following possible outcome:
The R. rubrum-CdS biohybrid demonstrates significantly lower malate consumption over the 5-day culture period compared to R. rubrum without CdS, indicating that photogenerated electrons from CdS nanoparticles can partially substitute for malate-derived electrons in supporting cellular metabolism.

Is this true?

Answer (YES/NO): YES